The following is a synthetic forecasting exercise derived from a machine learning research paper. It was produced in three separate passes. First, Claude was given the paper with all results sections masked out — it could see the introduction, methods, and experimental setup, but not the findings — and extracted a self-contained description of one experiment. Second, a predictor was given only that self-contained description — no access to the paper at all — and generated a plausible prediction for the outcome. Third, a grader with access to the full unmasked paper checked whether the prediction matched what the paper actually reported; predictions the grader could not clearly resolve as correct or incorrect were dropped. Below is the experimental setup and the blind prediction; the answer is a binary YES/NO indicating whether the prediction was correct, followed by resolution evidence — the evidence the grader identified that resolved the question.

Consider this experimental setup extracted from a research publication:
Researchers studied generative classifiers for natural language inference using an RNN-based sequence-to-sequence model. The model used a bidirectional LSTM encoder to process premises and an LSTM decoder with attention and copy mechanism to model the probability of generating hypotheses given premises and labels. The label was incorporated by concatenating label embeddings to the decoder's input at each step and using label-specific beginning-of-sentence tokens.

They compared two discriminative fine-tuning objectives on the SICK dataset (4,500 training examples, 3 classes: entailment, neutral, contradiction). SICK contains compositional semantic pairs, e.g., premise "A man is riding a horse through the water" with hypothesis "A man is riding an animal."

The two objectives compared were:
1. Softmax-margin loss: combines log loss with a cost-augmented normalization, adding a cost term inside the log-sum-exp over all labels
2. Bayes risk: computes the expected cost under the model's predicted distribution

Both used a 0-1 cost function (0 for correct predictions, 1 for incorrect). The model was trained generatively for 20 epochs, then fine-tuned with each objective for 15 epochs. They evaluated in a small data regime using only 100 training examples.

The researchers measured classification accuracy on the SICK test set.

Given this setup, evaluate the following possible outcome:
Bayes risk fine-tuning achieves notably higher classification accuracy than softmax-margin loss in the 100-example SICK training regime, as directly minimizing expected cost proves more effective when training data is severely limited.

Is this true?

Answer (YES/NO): NO